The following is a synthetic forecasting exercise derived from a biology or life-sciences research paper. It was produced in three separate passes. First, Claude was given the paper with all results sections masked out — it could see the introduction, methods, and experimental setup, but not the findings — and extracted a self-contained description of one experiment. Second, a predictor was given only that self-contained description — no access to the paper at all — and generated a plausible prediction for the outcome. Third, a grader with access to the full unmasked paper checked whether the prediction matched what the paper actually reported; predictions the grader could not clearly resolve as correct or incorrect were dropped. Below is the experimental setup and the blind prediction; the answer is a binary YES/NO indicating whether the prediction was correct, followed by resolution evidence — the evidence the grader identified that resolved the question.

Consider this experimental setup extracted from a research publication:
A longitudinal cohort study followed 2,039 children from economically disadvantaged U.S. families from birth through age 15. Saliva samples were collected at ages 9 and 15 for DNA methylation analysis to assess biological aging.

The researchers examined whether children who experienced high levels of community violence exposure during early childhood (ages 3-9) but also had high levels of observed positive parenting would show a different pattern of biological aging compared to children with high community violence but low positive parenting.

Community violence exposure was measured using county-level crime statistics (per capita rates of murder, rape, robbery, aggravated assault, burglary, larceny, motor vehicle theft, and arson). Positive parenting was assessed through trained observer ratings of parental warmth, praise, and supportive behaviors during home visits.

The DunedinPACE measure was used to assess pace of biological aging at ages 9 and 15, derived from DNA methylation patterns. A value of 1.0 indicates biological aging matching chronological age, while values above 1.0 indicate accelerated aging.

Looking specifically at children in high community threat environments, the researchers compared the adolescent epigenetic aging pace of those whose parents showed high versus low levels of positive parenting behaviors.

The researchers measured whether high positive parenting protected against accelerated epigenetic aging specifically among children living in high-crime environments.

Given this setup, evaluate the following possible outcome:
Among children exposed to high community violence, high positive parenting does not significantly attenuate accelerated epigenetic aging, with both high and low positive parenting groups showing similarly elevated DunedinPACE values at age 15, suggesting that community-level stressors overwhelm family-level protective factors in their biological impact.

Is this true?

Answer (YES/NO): YES